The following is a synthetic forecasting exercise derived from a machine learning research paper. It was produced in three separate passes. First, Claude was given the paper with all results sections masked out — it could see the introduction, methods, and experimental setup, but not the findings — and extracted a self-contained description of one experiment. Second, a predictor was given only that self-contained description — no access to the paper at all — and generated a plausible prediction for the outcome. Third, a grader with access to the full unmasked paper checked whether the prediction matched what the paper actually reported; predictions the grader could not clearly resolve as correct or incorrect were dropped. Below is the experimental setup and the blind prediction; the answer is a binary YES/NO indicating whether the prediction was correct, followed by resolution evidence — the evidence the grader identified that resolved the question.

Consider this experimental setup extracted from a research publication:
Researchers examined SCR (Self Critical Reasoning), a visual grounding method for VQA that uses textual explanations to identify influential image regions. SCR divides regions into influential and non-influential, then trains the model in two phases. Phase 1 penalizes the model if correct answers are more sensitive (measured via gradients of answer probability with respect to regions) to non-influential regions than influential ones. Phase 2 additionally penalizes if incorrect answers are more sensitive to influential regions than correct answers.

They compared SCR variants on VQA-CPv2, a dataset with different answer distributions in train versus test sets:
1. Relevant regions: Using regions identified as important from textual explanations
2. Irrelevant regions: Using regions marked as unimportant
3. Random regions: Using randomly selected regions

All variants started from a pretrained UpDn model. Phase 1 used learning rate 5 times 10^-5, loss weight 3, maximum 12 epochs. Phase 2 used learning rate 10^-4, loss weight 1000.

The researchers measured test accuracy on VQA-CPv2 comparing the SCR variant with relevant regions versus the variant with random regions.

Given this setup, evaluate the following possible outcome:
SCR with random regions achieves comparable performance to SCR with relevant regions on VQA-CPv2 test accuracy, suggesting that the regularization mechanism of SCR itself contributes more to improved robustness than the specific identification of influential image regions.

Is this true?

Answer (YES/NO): YES